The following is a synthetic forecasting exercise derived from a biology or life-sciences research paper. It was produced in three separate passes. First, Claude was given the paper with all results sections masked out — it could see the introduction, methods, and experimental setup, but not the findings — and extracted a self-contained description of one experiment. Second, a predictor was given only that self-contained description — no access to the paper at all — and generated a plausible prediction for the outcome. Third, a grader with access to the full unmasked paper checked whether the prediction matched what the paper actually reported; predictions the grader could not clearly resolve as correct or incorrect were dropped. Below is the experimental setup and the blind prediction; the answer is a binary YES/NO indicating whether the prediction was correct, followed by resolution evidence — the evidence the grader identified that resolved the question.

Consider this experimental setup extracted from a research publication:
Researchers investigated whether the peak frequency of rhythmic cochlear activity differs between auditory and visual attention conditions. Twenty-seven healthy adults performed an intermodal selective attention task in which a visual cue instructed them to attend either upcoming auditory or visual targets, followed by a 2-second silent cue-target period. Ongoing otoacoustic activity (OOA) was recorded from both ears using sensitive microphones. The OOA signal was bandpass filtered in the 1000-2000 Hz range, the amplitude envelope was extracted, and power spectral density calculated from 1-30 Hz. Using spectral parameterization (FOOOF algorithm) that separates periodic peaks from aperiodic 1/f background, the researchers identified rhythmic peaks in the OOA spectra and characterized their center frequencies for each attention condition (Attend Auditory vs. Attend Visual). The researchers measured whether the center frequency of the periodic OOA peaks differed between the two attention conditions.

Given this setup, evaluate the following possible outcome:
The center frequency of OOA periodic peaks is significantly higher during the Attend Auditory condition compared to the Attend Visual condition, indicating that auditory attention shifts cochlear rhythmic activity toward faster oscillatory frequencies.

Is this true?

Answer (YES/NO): NO